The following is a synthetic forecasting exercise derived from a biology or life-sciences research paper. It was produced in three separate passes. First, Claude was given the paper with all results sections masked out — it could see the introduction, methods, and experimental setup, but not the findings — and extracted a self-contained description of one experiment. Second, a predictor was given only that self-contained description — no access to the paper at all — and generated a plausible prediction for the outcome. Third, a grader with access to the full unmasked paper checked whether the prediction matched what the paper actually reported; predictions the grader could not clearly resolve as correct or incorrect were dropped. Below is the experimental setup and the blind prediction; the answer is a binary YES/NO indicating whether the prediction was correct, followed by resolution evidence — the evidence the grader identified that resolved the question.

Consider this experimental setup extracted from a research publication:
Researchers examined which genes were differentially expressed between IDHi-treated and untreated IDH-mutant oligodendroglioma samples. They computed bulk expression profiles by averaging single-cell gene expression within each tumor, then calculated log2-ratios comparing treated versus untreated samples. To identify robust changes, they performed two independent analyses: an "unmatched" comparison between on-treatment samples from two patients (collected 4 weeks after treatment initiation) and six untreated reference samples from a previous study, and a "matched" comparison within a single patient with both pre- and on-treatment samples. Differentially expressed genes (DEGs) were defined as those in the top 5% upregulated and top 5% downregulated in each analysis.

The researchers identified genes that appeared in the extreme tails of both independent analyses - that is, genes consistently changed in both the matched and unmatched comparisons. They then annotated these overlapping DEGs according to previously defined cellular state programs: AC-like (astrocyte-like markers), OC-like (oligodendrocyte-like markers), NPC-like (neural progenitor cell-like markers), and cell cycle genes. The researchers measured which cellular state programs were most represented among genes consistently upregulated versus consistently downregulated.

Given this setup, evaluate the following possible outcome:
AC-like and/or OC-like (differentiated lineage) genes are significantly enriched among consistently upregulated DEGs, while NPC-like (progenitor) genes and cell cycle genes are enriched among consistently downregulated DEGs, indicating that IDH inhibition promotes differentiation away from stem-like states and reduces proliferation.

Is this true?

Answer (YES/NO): NO